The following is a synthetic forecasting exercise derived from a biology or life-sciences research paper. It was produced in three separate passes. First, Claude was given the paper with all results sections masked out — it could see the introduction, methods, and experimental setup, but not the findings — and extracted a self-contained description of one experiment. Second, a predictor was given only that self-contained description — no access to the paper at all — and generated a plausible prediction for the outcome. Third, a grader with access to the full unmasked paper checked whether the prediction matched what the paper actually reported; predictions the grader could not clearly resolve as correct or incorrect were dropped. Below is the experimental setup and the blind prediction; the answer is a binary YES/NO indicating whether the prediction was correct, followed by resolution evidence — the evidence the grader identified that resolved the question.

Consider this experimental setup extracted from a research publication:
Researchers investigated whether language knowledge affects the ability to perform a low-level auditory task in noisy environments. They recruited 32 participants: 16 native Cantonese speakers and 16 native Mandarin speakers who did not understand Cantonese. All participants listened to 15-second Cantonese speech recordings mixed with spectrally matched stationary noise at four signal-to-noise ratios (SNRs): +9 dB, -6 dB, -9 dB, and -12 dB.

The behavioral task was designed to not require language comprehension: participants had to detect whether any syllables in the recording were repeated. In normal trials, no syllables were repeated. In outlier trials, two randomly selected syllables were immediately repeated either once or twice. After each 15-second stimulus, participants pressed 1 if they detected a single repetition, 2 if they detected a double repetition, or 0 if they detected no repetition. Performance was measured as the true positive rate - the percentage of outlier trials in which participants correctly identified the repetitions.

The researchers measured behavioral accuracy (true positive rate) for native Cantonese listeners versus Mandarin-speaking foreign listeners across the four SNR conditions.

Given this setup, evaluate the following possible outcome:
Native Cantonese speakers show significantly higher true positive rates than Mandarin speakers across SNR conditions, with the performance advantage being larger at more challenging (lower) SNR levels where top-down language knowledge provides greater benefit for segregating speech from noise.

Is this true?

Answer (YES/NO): NO